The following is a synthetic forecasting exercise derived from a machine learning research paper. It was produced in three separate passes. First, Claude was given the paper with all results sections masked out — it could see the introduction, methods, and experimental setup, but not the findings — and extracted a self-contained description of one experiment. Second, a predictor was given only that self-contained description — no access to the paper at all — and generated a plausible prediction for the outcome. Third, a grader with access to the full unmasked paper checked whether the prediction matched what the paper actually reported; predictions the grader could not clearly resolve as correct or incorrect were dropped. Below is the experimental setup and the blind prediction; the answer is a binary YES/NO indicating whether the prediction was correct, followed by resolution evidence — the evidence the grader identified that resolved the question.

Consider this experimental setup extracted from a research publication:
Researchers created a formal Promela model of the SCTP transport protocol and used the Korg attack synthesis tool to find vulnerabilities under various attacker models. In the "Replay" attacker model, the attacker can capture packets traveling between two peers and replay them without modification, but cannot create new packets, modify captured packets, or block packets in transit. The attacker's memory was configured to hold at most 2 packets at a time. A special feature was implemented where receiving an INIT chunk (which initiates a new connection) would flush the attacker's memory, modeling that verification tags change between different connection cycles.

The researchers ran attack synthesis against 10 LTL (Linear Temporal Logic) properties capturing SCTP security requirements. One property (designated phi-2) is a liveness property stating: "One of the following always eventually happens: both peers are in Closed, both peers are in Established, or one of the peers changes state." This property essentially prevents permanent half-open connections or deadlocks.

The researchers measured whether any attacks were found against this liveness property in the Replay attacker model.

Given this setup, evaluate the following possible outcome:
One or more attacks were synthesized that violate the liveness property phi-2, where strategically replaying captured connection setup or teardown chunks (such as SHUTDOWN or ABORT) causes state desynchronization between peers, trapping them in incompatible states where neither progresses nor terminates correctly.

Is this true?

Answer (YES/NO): YES